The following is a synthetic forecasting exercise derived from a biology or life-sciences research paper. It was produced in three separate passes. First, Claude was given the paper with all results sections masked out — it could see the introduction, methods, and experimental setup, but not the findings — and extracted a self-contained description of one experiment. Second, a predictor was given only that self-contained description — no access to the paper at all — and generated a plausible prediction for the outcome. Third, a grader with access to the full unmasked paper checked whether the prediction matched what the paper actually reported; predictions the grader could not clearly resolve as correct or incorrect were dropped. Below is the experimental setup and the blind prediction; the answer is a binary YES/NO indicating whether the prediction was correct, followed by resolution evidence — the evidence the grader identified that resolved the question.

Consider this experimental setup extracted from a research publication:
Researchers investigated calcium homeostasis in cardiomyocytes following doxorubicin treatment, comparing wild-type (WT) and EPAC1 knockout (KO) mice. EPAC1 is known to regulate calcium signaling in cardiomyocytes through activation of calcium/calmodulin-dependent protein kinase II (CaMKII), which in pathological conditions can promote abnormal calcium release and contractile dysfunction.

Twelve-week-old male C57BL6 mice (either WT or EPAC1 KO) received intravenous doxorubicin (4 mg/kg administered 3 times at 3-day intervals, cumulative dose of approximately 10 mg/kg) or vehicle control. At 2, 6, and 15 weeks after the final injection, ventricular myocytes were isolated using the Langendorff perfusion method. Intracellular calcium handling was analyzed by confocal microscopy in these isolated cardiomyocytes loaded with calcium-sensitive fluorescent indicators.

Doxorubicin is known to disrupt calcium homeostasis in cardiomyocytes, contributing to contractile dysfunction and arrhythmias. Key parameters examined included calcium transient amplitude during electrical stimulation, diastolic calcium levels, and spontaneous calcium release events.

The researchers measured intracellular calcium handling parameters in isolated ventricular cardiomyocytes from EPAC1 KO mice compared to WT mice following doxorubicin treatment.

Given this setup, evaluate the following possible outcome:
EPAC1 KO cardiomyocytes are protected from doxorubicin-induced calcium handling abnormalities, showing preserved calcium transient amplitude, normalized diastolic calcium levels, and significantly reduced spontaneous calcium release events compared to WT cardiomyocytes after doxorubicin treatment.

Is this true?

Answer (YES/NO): NO